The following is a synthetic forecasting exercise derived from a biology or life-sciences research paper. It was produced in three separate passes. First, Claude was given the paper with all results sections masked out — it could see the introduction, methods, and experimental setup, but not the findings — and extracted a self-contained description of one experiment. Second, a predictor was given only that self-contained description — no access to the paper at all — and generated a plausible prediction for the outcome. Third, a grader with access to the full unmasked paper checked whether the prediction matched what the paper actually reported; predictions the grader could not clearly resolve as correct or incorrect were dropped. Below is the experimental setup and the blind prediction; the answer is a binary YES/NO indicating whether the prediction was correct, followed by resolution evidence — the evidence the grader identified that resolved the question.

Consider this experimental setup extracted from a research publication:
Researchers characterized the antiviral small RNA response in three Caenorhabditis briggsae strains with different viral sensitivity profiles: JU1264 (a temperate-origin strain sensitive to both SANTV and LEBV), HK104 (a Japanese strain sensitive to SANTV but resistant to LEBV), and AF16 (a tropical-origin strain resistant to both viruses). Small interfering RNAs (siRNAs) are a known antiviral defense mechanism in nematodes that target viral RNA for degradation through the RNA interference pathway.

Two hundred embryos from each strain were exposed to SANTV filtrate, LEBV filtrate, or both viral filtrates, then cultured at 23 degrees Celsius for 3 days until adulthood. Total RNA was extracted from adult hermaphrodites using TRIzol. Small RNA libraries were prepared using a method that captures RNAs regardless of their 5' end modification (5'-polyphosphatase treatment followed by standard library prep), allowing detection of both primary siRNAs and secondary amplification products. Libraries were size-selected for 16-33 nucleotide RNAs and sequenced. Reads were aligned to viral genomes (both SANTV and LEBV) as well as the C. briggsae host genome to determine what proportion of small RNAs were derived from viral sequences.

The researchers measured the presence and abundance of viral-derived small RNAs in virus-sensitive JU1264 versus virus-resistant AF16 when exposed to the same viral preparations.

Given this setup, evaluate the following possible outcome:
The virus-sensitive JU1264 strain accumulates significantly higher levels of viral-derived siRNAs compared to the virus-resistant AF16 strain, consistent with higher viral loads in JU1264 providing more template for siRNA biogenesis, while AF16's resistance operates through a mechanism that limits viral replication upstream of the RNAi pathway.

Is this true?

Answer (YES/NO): YES